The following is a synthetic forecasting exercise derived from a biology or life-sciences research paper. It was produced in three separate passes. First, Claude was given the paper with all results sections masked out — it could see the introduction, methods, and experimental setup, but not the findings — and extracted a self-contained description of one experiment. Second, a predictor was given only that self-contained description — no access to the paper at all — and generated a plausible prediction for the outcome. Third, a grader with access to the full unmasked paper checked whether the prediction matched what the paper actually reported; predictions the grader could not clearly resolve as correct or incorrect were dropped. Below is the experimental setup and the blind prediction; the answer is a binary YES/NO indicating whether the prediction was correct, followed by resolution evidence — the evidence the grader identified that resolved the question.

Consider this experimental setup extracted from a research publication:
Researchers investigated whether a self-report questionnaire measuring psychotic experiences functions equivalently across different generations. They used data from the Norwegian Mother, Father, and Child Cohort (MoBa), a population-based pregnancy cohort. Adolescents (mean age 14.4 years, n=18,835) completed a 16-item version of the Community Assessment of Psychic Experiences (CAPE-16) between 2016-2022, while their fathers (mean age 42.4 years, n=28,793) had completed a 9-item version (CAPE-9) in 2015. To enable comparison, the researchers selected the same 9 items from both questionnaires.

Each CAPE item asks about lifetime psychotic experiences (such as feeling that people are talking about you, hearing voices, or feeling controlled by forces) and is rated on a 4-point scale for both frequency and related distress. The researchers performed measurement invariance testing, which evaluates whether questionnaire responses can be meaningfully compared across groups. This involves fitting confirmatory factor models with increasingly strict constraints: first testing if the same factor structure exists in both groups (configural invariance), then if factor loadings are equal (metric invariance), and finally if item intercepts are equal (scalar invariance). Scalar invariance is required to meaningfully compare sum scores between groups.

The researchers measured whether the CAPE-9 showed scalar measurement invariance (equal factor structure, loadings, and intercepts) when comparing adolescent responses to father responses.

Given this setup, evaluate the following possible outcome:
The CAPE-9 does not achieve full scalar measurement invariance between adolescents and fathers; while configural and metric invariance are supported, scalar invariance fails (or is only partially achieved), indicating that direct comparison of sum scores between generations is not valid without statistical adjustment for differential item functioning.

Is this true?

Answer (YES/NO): YES